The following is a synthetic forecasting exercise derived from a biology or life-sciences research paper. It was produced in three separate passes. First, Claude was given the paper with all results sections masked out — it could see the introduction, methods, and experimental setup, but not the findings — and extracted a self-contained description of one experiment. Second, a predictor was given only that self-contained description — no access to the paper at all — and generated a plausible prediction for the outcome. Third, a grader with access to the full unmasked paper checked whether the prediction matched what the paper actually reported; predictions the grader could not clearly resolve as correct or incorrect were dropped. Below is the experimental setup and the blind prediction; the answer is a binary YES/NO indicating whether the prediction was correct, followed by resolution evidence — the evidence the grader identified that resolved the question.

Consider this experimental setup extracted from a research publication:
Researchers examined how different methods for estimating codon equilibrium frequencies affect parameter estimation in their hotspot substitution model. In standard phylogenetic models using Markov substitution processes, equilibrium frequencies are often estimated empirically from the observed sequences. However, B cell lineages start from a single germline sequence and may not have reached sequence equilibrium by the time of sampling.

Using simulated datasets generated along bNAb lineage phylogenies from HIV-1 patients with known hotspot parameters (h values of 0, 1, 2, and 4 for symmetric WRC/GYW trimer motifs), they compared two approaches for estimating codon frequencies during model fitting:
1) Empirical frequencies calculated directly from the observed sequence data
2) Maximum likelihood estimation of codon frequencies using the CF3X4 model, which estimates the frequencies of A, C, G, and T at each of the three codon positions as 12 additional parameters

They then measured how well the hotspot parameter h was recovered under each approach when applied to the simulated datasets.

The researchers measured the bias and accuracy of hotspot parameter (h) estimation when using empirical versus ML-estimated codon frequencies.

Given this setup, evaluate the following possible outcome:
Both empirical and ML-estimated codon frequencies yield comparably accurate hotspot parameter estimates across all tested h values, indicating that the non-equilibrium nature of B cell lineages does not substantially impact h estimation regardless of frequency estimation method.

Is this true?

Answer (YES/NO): NO